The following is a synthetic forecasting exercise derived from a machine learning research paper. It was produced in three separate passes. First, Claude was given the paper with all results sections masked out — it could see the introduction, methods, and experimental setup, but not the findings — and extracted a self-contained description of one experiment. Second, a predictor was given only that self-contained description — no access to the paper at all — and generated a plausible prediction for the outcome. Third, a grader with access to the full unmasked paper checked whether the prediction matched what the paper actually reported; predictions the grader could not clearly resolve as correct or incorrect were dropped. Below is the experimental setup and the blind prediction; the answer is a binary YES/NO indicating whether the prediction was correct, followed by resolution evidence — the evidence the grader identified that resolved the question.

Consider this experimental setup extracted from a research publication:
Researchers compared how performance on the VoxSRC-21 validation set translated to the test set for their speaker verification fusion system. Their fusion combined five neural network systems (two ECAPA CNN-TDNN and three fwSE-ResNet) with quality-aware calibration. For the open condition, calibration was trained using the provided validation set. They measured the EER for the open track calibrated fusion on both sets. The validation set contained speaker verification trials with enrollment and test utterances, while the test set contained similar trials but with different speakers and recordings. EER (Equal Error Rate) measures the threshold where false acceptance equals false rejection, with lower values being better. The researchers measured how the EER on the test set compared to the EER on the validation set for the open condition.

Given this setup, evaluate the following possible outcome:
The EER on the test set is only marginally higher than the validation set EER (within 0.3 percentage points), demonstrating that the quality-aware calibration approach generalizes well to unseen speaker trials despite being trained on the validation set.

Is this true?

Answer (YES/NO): NO